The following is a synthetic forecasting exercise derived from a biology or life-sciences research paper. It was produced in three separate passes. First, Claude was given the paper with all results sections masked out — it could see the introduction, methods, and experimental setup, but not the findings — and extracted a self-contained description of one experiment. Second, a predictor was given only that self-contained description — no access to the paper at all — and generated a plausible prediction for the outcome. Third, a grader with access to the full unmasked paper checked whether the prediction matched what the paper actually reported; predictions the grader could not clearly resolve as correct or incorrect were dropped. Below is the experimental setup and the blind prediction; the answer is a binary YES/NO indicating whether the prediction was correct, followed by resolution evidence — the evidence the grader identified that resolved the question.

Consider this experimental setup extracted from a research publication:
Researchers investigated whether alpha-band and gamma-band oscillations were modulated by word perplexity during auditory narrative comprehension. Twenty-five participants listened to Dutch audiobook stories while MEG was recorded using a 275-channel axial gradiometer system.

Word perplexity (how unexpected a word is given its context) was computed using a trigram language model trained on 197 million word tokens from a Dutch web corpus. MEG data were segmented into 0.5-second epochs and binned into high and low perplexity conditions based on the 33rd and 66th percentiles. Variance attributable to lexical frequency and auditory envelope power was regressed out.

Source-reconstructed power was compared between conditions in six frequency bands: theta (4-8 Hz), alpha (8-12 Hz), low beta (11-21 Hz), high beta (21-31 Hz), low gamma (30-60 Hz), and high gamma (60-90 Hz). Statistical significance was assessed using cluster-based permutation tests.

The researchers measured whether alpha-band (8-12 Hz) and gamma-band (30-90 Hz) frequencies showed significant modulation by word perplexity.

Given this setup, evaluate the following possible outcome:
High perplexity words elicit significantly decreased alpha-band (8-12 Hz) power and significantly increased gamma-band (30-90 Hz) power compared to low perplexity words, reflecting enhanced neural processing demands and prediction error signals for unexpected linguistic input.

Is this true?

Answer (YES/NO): NO